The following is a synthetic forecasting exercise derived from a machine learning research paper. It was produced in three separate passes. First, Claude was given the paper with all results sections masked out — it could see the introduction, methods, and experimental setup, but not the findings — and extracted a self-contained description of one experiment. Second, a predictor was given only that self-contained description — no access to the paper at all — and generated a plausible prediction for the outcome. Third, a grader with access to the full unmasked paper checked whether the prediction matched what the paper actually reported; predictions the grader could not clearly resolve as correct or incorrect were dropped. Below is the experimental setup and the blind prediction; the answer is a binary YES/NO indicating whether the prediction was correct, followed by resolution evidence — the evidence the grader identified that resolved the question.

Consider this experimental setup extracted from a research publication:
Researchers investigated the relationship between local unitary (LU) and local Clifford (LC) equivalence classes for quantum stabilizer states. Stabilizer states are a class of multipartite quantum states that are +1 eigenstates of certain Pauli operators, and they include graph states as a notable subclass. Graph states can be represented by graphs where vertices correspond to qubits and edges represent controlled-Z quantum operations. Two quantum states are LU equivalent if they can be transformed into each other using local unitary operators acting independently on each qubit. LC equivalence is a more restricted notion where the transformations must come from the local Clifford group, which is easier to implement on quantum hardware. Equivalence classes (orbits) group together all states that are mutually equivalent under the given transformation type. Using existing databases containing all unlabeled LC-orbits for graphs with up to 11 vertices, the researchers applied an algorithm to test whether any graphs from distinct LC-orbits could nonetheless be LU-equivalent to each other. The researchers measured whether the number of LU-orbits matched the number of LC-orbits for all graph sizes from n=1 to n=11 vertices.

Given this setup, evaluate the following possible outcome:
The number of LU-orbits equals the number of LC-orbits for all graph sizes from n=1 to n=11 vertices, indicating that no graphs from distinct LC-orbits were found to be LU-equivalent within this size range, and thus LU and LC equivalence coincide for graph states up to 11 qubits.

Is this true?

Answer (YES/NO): YES